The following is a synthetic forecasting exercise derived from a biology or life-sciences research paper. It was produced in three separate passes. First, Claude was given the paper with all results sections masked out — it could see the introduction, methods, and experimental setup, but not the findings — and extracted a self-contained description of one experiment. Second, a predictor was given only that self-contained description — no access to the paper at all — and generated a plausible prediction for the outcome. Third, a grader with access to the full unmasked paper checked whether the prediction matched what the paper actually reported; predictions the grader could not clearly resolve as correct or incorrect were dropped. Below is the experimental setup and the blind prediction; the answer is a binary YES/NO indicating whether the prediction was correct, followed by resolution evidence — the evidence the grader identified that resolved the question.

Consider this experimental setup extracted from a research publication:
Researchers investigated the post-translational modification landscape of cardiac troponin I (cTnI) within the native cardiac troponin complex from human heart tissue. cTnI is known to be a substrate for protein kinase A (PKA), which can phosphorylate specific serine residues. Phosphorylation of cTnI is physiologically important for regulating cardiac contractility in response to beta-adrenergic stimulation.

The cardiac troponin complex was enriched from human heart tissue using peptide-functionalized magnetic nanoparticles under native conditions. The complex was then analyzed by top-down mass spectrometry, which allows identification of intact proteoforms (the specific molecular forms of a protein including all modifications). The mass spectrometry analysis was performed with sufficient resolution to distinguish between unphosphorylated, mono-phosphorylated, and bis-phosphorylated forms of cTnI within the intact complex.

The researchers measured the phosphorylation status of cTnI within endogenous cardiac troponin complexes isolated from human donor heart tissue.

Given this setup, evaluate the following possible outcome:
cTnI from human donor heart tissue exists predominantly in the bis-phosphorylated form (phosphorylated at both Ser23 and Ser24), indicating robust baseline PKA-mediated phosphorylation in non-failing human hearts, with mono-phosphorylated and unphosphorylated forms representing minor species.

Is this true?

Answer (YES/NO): NO